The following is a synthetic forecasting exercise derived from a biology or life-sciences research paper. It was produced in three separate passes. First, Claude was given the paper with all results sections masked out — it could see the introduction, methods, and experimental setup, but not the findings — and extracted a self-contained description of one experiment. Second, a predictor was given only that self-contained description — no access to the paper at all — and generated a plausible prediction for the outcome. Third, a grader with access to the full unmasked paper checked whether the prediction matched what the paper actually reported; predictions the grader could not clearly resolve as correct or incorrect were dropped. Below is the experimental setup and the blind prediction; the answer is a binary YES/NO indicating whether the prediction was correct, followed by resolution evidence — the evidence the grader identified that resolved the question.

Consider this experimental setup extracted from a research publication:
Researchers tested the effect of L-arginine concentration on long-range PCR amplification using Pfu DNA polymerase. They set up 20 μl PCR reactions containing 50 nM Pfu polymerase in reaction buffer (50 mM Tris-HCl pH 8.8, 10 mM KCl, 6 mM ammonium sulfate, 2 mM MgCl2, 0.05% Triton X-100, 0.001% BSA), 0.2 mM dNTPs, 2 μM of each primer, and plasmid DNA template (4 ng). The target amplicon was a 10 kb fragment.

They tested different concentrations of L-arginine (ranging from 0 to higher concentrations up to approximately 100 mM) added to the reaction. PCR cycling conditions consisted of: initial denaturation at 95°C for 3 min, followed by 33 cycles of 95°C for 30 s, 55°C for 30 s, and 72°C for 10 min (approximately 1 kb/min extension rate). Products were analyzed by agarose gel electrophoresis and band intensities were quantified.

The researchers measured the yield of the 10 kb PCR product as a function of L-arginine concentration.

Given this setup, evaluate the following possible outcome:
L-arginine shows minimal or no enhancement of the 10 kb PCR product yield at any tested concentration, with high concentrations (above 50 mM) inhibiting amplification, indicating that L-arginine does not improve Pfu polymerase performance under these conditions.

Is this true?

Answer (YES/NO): NO